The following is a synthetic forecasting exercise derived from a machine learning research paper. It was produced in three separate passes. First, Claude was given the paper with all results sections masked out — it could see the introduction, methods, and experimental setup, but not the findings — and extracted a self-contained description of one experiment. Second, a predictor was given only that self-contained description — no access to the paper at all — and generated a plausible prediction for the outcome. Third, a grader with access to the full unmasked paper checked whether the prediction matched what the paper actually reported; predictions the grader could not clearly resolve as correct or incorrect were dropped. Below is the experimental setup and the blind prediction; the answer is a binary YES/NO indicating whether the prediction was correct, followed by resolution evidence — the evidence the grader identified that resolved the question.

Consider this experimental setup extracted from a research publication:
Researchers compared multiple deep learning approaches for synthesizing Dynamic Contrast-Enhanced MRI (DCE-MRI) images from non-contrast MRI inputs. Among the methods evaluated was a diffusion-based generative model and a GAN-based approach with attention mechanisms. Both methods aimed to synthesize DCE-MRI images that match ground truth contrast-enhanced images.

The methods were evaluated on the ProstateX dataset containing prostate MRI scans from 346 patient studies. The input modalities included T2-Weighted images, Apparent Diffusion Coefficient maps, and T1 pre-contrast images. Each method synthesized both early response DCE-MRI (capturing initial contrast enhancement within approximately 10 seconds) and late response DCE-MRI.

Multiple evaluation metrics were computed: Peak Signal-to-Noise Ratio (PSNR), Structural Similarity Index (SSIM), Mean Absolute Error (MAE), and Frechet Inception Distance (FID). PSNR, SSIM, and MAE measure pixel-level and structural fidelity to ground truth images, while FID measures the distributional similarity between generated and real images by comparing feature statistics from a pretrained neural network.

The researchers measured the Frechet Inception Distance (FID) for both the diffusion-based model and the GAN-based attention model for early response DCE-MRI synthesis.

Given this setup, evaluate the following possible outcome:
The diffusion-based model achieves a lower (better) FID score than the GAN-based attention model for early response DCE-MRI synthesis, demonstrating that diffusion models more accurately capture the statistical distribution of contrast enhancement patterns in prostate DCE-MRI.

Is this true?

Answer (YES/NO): YES